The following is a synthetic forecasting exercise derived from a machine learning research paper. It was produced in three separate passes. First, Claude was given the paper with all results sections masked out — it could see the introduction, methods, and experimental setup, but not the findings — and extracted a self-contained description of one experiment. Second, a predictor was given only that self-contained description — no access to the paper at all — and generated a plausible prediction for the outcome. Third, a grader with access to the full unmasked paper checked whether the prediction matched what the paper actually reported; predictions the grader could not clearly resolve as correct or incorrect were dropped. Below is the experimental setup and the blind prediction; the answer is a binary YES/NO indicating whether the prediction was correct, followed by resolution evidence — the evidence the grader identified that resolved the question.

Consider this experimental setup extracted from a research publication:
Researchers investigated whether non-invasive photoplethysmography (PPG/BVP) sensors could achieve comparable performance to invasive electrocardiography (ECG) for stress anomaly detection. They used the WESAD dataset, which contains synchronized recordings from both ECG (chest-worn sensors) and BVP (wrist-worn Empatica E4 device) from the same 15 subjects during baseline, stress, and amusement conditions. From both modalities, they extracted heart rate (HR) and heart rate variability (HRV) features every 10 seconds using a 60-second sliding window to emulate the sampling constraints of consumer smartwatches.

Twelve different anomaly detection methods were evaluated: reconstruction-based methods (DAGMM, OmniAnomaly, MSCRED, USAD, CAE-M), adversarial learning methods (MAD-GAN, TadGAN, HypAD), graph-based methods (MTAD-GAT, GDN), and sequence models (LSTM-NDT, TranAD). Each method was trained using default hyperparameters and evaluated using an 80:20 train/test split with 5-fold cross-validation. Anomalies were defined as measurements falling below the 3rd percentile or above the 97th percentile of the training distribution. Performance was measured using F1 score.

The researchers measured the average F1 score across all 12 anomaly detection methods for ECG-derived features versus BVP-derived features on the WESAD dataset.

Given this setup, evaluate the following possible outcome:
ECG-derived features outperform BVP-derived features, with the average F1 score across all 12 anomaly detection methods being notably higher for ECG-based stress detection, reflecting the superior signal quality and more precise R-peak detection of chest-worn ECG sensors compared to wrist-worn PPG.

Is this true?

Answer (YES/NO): NO